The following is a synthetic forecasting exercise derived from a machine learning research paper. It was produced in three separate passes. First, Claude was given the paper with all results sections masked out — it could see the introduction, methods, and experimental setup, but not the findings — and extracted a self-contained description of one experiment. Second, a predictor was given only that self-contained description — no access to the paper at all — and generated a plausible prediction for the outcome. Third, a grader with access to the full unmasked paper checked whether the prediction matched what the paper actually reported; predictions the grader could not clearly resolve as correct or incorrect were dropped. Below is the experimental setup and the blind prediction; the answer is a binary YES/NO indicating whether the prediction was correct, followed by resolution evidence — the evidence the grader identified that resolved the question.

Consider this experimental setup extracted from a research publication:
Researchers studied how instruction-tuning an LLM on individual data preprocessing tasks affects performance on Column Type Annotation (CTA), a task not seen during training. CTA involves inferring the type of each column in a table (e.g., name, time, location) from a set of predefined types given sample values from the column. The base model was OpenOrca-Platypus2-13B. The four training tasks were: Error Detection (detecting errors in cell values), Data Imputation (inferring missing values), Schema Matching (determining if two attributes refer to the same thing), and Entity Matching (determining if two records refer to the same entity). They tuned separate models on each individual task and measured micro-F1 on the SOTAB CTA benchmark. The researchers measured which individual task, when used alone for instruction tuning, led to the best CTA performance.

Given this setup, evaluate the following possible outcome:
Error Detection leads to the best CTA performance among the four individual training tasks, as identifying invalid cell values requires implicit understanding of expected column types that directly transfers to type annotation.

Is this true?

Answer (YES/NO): NO